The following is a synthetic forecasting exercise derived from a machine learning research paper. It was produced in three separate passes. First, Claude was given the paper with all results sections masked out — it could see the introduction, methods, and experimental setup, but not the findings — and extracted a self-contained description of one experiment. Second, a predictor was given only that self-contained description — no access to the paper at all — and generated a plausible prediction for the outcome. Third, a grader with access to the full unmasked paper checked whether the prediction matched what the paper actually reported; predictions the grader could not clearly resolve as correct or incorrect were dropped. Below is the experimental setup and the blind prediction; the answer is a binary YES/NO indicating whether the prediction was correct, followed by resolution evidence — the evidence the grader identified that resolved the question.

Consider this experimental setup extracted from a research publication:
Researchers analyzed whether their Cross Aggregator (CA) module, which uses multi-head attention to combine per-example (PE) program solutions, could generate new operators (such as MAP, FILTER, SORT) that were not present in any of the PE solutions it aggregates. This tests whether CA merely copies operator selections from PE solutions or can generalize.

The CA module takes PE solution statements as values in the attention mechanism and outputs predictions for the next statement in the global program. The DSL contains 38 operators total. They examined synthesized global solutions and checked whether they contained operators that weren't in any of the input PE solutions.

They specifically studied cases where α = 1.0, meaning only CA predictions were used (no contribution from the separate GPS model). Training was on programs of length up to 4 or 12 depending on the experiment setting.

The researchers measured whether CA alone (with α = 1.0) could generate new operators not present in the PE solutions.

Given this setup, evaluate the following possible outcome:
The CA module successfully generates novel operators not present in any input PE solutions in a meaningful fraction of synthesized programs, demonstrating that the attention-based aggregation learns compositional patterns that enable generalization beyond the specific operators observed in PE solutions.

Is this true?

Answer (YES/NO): NO